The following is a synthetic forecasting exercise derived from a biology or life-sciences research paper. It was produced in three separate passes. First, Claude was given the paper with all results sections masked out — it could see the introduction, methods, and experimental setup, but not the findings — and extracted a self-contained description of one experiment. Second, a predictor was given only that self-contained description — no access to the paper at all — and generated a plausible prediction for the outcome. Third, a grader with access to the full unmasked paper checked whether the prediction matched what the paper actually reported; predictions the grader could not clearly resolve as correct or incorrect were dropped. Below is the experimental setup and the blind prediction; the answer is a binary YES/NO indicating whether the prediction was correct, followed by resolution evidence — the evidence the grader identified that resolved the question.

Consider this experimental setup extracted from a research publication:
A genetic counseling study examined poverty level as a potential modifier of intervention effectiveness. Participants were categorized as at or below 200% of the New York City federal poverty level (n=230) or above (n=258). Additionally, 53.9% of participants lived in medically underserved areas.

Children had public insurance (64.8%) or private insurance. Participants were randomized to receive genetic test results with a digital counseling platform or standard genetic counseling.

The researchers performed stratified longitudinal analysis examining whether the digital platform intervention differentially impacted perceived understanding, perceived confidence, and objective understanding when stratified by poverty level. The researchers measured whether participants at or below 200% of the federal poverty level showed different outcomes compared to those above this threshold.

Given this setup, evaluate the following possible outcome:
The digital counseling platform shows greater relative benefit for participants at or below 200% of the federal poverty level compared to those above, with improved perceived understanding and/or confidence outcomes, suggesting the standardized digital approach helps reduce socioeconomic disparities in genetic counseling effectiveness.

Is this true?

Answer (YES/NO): NO